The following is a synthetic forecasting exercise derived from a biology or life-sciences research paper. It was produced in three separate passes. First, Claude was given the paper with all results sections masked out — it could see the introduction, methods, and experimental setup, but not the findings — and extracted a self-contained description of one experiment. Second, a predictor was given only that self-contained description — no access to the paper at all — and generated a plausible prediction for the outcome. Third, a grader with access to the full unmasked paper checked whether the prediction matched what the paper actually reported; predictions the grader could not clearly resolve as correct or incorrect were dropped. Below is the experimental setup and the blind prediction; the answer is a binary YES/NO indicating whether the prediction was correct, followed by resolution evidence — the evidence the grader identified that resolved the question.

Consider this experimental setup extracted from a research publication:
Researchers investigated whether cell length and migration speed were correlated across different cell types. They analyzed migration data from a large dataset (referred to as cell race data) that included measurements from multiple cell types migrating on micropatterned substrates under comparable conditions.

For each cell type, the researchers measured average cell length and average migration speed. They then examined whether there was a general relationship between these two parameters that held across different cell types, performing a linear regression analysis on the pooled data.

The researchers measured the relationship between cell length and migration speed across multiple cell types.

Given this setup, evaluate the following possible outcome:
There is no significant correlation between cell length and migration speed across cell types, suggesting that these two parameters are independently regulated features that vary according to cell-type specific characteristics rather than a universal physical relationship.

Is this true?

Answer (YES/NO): NO